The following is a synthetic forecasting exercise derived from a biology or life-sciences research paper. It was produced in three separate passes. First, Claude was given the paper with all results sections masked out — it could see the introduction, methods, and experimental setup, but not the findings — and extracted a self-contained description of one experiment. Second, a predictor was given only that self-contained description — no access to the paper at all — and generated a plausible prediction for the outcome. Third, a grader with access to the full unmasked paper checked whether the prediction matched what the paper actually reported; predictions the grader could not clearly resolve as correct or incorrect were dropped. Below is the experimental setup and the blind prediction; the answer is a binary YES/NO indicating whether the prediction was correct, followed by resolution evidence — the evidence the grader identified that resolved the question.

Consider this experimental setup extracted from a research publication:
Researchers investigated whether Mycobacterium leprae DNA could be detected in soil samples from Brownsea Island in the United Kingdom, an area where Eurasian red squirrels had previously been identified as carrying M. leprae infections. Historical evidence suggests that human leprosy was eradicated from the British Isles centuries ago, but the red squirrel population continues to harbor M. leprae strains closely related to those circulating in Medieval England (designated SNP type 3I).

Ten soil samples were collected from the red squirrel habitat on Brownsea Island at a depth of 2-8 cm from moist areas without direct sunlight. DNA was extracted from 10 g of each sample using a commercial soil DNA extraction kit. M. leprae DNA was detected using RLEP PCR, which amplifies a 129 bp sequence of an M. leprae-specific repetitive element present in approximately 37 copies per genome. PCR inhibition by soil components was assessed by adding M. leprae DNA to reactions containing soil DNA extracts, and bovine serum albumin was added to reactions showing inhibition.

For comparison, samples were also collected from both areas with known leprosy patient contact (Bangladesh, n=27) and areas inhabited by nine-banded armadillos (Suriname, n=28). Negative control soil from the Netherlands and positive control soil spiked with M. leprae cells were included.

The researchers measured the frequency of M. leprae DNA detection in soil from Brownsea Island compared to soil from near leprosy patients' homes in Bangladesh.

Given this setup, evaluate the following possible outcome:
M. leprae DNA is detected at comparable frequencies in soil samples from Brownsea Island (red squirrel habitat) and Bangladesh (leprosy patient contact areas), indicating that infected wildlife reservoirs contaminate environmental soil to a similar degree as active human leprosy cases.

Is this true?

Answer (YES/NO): NO